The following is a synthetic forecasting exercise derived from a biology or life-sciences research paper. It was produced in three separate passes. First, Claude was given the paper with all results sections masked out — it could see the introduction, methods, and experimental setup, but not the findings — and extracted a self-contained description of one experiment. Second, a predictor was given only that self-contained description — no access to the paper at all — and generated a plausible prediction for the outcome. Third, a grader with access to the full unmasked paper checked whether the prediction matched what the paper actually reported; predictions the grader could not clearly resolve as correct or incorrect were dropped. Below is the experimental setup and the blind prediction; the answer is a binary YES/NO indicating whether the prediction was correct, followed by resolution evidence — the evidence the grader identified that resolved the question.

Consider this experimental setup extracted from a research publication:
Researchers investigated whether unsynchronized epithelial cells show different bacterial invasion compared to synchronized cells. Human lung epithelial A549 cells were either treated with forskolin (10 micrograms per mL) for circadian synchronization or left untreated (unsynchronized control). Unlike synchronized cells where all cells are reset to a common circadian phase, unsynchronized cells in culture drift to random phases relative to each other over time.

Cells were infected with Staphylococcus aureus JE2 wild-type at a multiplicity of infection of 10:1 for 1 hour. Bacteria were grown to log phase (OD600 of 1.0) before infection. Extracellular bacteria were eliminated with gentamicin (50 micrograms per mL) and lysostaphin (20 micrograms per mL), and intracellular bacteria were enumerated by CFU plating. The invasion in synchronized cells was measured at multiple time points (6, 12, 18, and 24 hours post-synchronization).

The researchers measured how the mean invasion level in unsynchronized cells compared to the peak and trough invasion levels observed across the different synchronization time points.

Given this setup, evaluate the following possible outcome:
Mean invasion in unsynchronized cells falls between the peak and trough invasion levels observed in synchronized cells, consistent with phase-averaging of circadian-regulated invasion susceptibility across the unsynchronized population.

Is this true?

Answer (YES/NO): YES